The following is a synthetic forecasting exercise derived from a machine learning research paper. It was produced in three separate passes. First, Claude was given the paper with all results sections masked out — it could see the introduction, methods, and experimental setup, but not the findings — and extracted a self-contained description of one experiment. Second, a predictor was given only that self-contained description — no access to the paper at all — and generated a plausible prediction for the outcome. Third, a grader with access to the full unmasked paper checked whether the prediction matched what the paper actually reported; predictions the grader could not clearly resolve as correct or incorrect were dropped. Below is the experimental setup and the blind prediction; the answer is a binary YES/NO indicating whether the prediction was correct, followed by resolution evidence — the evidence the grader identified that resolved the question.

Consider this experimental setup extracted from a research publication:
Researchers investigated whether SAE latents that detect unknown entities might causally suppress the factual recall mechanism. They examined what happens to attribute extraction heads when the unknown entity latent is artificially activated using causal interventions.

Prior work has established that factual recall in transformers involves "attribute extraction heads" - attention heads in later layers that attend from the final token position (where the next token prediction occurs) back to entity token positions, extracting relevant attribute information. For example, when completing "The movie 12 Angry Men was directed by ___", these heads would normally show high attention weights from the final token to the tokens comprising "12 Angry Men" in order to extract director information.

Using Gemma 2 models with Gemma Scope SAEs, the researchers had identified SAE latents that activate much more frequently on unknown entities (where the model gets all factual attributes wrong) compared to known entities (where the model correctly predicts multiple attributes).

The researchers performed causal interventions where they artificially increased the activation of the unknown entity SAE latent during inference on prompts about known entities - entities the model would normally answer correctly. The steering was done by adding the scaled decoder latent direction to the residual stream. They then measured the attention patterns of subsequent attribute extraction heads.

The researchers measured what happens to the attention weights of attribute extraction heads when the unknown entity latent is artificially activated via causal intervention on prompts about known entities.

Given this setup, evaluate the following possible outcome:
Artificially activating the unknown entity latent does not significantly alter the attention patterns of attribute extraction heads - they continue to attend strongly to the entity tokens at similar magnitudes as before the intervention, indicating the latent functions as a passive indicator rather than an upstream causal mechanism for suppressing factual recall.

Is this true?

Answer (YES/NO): NO